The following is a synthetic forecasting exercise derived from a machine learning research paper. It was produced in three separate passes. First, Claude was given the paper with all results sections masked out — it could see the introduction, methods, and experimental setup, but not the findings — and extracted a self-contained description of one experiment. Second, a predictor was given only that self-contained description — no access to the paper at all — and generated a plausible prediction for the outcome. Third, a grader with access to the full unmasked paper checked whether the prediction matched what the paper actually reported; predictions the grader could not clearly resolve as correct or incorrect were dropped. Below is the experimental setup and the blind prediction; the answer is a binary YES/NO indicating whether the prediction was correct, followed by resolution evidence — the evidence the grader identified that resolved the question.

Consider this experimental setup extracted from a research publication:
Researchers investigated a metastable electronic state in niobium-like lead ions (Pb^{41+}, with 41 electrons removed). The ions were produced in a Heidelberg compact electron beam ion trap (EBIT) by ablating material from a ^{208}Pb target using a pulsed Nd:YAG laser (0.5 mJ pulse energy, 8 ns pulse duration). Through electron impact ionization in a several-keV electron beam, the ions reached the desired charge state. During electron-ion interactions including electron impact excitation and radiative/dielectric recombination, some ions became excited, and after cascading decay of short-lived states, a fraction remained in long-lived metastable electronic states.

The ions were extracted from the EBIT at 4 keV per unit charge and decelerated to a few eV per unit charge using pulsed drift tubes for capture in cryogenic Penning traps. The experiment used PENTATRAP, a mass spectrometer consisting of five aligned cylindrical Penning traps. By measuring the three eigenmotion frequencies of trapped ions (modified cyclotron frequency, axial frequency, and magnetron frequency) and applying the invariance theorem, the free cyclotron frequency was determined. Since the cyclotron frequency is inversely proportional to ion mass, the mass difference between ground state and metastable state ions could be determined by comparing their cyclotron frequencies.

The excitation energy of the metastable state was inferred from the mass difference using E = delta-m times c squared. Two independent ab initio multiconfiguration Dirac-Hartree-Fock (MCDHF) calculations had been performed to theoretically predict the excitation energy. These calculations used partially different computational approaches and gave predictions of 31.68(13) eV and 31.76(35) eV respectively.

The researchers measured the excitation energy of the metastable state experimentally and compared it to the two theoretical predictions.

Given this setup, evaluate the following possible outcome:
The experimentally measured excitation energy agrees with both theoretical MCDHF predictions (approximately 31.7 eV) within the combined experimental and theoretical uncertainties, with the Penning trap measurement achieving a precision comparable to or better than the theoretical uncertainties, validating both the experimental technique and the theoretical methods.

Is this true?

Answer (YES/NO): NO